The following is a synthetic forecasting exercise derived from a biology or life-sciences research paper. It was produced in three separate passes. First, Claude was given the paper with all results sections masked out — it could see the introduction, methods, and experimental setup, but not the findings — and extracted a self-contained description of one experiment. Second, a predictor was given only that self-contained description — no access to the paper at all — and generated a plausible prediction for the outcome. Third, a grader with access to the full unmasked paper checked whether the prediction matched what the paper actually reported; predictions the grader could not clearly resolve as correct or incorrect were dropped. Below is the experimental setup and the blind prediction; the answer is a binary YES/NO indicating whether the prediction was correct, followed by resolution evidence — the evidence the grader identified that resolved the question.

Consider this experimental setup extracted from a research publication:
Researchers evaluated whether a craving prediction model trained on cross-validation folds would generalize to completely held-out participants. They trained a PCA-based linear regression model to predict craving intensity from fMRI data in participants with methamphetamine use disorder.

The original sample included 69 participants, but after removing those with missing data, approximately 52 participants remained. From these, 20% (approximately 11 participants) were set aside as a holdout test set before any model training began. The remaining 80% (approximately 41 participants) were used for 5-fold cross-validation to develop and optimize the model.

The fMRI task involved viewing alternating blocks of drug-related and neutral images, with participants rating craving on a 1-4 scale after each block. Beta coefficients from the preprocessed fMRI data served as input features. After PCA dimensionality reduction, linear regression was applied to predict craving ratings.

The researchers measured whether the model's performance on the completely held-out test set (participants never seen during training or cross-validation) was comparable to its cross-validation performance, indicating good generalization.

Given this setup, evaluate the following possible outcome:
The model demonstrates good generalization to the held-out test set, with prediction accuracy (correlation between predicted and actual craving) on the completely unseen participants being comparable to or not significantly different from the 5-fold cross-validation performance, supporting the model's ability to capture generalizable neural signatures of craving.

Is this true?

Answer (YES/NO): NO